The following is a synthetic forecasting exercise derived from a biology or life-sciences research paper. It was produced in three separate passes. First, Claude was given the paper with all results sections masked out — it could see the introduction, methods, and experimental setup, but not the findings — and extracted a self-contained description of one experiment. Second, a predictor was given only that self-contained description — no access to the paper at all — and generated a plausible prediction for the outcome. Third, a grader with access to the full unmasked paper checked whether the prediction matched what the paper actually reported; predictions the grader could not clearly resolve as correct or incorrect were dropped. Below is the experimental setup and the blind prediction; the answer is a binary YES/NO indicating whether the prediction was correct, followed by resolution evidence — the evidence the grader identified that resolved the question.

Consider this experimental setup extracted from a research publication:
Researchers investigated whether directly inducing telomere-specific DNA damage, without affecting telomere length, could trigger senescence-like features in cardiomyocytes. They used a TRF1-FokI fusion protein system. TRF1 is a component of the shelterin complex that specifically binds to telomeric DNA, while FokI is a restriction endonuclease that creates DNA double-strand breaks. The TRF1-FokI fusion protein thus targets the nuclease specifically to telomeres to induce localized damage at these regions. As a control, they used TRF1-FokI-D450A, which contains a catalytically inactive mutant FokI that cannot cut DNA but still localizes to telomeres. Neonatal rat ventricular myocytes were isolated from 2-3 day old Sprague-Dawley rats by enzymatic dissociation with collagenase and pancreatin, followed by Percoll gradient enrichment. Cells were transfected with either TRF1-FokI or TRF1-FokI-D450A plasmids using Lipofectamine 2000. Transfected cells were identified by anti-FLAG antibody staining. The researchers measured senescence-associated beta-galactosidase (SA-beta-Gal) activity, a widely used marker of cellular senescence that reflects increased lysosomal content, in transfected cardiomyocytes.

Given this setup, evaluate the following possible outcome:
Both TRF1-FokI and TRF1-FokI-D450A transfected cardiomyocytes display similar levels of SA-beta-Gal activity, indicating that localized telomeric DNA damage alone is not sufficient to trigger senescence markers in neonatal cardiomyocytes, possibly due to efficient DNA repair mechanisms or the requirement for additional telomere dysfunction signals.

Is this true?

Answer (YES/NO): NO